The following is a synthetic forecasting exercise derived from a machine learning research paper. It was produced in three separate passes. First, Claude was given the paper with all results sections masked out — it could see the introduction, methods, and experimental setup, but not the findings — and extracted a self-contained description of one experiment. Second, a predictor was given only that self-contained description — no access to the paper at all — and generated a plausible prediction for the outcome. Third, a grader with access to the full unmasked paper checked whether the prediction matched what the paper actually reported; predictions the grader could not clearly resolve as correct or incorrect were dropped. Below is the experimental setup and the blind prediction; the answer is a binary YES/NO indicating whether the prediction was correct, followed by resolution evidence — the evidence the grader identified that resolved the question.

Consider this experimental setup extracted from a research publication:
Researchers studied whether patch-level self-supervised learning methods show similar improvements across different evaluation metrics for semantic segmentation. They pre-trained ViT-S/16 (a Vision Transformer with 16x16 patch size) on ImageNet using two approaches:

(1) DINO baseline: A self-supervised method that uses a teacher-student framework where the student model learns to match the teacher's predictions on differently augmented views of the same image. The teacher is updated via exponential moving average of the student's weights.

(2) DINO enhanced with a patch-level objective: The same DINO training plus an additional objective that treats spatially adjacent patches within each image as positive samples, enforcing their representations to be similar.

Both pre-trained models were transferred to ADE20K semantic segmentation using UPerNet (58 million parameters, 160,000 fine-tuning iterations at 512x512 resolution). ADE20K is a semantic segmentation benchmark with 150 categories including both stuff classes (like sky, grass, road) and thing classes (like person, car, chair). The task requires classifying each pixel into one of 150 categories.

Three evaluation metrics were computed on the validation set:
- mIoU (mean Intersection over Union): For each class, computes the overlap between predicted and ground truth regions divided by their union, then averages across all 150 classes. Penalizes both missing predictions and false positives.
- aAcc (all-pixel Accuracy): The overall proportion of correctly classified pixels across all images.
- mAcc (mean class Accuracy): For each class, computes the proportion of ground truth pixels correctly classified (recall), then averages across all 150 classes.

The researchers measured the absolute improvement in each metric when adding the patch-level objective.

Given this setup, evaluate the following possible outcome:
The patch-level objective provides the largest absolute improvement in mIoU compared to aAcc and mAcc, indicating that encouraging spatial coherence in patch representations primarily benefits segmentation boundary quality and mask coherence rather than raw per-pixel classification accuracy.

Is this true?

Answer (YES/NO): NO